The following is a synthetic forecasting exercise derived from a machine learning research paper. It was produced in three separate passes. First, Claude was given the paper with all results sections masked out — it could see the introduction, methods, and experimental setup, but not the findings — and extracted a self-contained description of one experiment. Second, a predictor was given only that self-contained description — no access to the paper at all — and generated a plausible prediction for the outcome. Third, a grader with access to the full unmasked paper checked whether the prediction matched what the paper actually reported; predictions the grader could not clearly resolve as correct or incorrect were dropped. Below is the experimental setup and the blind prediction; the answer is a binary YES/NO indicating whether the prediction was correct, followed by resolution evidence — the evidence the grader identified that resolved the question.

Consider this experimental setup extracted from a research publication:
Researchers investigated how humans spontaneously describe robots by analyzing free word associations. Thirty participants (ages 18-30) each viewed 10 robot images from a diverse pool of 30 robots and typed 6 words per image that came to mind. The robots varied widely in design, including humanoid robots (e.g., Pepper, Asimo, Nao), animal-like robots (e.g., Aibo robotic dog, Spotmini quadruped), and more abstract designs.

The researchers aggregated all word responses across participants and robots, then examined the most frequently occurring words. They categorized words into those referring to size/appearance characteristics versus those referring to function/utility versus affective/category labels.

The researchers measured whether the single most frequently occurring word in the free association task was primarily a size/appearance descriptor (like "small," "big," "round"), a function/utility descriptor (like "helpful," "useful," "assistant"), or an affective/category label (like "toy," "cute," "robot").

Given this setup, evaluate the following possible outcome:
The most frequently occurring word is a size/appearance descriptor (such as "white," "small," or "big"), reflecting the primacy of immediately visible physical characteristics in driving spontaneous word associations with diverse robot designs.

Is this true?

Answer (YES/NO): NO